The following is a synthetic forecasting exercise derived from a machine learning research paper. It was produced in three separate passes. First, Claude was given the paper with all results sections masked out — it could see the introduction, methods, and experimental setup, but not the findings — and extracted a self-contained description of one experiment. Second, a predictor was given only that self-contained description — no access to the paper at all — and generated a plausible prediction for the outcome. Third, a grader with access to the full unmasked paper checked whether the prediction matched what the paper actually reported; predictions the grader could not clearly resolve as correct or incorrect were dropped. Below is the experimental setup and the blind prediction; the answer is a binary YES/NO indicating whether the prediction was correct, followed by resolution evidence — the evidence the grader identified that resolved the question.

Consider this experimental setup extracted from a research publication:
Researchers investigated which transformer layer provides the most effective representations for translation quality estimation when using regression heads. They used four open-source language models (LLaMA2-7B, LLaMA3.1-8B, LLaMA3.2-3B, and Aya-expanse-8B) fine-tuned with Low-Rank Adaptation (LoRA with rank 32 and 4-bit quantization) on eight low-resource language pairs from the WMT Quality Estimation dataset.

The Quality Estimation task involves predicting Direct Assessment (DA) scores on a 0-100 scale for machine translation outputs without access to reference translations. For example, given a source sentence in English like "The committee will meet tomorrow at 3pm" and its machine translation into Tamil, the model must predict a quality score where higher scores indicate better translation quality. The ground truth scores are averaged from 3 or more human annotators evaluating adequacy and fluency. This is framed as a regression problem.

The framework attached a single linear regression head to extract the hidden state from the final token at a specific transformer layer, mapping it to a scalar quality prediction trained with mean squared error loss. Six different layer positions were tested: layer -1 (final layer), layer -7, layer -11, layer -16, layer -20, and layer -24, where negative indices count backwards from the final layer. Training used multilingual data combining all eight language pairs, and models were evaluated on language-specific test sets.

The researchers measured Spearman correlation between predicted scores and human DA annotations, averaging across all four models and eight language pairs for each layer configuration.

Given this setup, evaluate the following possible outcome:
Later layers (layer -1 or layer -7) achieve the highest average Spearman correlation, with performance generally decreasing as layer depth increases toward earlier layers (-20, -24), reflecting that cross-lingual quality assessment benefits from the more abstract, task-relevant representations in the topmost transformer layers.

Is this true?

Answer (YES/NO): YES